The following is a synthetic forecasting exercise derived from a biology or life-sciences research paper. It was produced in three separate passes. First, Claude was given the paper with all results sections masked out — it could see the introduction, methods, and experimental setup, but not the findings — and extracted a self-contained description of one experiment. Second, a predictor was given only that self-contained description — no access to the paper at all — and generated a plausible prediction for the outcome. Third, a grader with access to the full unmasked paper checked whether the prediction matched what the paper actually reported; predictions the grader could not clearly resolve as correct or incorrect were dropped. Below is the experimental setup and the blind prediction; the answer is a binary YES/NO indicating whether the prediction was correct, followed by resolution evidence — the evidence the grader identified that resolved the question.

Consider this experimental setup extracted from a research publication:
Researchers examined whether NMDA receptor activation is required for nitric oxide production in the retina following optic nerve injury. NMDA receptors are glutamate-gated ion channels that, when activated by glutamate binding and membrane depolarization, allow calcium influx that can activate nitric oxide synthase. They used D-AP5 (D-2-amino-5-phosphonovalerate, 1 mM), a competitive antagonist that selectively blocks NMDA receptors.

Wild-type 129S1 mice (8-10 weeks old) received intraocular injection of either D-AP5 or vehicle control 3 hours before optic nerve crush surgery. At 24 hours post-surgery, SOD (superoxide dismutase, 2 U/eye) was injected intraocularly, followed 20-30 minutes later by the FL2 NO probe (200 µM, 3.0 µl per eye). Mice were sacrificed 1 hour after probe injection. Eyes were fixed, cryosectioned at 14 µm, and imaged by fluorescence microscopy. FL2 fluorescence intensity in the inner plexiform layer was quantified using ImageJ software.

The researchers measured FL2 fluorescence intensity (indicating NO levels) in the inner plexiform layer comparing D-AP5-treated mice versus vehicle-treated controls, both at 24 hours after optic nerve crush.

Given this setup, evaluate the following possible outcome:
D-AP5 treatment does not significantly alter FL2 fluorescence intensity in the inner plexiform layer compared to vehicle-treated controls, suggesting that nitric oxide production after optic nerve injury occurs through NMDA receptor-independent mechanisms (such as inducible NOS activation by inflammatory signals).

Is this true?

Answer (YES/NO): NO